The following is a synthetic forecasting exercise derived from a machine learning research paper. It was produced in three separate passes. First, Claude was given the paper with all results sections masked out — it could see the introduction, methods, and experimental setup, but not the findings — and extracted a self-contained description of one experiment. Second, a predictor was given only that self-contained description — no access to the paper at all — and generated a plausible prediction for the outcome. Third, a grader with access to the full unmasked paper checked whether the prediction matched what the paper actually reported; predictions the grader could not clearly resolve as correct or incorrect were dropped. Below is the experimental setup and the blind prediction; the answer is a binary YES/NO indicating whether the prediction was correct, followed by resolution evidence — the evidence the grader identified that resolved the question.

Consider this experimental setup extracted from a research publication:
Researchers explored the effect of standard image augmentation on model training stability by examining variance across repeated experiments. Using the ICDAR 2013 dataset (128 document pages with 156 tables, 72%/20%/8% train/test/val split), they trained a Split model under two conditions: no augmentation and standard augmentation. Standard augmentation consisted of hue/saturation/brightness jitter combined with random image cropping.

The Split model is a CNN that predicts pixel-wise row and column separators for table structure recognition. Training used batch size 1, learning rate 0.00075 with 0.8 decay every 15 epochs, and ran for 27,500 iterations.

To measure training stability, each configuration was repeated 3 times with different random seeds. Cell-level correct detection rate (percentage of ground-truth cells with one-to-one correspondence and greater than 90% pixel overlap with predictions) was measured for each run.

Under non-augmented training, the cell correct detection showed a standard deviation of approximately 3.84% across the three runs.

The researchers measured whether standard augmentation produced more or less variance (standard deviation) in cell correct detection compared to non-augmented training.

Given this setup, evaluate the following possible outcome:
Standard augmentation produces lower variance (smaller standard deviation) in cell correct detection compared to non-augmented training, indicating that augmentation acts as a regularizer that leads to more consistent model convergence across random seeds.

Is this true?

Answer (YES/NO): NO